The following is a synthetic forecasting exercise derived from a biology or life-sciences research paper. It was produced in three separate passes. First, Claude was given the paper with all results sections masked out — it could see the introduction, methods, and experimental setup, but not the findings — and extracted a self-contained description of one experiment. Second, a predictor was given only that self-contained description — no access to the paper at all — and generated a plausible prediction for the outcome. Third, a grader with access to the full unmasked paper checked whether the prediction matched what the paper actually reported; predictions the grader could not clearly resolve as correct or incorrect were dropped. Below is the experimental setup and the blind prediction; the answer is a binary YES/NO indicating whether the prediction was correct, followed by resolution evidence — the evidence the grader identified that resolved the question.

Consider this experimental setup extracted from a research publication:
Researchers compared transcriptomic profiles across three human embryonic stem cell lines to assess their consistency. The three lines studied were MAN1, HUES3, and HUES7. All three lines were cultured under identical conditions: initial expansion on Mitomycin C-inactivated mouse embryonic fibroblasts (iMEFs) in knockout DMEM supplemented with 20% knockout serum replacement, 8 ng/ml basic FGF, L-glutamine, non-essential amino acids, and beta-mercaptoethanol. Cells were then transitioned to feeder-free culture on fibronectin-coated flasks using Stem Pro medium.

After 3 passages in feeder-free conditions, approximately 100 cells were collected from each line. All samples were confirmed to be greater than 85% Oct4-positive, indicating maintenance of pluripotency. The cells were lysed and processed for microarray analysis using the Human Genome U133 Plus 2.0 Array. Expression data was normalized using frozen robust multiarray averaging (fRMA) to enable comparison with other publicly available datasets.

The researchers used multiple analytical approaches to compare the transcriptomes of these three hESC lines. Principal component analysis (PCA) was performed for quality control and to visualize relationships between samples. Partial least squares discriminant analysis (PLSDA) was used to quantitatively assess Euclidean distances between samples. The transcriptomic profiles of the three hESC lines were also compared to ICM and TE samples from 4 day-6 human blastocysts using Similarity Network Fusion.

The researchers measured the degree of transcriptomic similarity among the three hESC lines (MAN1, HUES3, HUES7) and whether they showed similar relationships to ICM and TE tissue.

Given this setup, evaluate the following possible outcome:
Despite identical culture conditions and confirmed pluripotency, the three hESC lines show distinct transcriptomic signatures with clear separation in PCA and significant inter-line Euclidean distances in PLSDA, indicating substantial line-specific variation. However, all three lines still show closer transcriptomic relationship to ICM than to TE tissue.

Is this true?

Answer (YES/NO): NO